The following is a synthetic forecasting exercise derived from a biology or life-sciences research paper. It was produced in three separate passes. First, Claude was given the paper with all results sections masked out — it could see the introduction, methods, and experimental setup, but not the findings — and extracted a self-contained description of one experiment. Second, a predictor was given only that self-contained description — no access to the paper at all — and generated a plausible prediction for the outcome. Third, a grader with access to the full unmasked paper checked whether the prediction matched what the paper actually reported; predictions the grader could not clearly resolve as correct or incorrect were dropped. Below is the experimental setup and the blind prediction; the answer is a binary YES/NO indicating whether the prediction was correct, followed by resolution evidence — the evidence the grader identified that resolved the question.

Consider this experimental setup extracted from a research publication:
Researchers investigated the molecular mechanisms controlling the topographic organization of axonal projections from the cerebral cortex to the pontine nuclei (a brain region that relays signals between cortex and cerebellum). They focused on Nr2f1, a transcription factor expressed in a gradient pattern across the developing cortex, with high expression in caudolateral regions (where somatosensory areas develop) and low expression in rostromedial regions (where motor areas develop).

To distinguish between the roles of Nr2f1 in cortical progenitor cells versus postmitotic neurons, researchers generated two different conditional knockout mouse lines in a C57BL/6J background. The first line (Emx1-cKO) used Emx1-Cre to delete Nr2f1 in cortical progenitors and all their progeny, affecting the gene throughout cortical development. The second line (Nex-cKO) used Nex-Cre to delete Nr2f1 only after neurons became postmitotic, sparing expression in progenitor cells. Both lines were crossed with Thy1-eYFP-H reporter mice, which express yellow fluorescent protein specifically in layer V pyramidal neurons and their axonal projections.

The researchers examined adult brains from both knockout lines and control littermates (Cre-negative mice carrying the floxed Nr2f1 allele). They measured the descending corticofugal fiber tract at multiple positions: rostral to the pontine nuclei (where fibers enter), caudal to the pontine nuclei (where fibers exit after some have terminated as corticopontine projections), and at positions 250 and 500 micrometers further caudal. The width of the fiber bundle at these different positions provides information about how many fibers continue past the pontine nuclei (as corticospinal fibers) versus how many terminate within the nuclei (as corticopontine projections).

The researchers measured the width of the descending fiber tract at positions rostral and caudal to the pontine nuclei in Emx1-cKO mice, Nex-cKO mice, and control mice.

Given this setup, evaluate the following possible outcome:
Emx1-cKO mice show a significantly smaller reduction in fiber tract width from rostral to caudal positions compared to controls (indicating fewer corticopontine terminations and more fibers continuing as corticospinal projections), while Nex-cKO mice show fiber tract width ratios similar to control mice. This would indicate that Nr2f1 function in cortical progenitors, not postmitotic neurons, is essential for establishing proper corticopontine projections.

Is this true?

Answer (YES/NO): NO